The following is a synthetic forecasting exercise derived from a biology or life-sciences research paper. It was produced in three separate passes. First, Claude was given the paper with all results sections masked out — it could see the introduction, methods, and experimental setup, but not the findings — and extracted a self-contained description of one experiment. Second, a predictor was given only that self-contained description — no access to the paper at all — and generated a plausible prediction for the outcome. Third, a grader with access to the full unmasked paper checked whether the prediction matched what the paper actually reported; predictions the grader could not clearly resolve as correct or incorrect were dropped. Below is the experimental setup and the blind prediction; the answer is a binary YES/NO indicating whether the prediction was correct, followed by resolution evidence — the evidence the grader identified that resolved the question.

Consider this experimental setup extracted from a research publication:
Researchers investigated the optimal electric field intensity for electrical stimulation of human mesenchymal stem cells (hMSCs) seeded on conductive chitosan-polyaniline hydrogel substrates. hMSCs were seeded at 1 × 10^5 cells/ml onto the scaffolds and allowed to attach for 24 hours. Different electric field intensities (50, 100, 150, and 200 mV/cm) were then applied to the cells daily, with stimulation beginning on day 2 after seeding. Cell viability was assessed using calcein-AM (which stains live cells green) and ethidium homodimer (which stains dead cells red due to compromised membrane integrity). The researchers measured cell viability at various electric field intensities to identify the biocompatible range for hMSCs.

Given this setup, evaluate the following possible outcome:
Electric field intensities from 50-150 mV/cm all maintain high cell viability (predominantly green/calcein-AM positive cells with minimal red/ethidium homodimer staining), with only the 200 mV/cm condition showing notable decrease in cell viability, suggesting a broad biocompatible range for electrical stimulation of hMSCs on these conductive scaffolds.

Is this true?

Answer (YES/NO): NO